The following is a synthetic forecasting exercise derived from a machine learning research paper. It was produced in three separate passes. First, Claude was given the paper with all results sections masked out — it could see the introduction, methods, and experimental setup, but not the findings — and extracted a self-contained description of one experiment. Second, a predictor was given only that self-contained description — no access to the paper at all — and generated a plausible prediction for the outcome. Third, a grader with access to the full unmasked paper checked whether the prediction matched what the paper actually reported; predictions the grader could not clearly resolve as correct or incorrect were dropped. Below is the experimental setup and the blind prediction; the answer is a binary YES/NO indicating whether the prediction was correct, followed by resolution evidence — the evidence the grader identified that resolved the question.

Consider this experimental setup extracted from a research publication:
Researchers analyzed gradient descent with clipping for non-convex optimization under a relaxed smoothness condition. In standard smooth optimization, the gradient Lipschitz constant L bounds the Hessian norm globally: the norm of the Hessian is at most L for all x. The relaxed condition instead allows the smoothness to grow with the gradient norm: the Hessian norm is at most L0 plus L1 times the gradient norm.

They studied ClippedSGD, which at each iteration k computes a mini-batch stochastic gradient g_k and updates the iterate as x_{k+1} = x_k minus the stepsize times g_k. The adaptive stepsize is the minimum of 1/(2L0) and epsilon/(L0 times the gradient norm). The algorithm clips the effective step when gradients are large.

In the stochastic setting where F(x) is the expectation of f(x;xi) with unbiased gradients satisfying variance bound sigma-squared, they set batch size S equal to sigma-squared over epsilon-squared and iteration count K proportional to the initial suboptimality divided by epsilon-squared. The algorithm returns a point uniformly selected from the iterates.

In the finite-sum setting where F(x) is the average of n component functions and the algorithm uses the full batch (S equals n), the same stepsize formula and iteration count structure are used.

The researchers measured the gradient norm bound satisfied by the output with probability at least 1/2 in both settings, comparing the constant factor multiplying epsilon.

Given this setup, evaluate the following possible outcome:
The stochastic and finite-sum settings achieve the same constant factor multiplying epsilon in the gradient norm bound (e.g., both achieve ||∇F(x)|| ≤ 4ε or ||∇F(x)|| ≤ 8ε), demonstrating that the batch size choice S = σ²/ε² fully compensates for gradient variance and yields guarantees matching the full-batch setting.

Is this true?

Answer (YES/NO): NO